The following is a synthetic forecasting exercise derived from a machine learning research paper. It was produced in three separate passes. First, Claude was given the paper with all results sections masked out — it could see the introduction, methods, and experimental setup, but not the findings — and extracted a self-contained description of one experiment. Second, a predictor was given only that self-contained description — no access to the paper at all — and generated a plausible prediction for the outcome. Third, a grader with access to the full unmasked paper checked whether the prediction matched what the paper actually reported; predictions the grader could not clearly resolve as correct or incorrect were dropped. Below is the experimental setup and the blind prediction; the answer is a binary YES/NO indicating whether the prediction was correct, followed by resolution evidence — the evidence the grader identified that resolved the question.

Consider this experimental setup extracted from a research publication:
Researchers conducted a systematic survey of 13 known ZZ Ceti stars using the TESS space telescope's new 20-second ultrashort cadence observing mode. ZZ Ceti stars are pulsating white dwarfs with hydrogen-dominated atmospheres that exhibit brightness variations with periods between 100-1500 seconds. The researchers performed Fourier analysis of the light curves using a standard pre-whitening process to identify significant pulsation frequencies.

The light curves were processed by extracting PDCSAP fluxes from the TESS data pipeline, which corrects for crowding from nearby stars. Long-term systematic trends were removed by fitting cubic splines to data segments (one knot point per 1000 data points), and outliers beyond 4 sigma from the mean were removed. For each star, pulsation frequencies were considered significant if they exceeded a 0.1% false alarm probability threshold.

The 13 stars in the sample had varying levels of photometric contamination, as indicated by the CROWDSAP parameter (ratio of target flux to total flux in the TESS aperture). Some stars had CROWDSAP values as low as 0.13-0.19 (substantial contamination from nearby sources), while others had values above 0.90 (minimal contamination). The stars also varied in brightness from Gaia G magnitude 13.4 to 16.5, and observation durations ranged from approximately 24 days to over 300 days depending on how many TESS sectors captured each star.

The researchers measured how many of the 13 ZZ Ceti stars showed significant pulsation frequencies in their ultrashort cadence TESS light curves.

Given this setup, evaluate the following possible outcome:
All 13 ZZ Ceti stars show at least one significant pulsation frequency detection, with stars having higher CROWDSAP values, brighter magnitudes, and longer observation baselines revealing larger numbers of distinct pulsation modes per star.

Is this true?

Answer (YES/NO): NO